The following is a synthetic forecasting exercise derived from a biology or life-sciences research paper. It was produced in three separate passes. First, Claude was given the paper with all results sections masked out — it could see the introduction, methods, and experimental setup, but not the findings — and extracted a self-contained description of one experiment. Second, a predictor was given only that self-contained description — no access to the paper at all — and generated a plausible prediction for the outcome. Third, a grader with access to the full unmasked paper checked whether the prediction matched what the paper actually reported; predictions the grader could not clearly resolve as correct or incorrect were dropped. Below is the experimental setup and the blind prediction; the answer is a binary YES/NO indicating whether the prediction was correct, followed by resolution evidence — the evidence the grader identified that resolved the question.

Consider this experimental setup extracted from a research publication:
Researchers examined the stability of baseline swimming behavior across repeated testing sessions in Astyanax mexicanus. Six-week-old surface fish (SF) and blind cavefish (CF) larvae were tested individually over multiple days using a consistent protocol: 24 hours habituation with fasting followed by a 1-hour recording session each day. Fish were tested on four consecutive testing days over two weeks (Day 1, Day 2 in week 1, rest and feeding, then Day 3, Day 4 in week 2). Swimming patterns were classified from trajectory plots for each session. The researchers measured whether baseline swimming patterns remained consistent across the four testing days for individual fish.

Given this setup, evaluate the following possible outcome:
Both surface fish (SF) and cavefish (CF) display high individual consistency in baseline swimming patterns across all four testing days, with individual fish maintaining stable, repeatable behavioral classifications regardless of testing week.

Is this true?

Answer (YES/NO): YES